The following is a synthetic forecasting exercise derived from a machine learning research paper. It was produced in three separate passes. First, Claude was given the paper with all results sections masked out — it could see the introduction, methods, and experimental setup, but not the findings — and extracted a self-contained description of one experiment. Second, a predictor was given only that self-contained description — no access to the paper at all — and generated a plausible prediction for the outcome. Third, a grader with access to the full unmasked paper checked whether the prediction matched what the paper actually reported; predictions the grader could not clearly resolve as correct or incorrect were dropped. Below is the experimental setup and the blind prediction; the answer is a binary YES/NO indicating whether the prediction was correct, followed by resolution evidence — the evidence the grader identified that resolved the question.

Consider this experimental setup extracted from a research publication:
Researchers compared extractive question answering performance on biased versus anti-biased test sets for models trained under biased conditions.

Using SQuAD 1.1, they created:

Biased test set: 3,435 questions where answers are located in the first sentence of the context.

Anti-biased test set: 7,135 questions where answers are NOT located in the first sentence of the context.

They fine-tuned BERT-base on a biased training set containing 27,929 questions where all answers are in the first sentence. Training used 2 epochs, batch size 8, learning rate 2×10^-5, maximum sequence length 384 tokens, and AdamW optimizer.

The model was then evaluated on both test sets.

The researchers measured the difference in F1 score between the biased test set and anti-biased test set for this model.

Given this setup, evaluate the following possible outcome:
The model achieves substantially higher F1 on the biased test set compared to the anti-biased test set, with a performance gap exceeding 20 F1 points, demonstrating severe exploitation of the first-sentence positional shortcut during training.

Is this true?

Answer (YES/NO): YES